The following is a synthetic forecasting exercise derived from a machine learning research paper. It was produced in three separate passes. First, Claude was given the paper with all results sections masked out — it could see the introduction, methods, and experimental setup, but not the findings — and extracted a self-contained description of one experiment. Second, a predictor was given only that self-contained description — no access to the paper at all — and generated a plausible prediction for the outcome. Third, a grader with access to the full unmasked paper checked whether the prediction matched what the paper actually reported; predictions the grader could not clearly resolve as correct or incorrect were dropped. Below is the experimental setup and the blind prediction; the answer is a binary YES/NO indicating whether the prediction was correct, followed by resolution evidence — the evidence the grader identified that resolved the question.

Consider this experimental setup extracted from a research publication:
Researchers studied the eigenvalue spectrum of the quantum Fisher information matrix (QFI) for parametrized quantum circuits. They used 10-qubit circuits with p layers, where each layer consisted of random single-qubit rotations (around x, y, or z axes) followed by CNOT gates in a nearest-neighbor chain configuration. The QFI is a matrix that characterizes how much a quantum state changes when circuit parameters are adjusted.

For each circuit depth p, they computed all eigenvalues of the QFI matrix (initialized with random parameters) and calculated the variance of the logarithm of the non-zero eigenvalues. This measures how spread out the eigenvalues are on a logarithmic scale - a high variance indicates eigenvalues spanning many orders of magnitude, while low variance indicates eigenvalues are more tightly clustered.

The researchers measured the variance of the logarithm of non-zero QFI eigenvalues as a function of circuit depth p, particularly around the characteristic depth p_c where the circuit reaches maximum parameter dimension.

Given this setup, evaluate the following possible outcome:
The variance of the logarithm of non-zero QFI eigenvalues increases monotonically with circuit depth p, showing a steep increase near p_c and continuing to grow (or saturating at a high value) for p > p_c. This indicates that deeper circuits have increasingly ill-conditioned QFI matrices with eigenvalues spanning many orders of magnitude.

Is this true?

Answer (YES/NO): NO